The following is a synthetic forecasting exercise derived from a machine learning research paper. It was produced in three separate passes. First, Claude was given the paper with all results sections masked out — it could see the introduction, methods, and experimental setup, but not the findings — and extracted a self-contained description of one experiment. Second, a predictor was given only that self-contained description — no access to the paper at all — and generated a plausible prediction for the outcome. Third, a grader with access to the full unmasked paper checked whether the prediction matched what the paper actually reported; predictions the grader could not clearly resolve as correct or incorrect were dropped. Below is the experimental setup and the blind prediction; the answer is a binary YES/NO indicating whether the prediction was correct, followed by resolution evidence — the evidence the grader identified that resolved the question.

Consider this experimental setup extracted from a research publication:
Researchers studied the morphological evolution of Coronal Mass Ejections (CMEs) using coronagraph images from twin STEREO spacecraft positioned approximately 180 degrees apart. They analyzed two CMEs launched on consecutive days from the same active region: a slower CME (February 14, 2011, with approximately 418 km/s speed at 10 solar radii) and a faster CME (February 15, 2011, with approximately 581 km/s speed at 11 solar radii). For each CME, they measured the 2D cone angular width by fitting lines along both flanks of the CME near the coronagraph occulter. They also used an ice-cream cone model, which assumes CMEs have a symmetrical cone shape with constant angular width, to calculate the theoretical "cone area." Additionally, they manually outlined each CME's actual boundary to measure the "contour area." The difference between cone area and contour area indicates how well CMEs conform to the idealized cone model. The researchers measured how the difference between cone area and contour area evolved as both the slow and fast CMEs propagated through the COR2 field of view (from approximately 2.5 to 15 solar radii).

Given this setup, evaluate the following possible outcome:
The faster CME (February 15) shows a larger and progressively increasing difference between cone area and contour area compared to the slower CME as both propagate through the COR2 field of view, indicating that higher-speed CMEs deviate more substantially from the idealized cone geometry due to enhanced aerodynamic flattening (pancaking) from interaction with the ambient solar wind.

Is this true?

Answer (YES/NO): NO